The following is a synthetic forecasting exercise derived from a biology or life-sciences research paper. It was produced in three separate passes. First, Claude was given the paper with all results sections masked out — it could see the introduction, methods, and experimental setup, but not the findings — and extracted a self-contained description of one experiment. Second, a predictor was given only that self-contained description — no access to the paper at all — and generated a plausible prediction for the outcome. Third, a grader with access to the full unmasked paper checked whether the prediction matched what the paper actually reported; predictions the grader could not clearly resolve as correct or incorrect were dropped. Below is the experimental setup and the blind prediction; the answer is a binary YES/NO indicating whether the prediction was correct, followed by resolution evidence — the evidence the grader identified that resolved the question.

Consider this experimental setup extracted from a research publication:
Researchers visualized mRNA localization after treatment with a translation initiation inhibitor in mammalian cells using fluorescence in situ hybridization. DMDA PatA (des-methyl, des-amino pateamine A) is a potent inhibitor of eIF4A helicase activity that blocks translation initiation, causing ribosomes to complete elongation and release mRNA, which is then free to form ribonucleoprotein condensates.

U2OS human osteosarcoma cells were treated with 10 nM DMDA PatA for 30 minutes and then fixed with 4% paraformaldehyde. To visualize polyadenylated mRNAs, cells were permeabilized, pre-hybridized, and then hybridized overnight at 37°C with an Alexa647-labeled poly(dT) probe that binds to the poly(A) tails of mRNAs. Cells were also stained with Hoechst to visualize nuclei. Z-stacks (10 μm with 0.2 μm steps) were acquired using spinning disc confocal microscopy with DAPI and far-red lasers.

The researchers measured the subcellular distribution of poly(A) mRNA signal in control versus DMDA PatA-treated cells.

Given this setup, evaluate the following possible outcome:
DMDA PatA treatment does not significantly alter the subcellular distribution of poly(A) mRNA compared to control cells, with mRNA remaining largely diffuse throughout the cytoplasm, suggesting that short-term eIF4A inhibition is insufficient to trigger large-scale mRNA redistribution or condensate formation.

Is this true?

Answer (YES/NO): NO